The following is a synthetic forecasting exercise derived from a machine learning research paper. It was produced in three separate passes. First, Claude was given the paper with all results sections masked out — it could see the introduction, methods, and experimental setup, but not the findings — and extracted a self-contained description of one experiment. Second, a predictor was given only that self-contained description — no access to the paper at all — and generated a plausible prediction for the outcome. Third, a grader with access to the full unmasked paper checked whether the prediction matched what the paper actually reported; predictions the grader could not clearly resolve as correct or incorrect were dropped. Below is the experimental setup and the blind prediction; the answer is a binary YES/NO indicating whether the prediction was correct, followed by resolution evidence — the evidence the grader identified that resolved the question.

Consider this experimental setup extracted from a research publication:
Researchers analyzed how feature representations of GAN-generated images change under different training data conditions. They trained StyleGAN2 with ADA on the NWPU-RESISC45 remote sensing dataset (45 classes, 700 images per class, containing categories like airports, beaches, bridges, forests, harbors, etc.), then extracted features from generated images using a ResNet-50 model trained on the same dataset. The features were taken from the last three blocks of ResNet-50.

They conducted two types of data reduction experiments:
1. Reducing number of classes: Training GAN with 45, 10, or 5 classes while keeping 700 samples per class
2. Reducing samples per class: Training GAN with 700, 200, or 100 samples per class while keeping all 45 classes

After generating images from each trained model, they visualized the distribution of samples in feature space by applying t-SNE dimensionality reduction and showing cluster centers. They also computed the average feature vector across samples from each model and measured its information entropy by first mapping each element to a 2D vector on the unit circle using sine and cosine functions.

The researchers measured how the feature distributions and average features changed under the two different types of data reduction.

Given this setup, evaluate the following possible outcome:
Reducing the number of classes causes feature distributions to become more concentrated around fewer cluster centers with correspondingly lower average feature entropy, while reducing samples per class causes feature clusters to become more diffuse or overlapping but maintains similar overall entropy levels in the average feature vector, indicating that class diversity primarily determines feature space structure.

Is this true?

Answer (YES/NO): NO